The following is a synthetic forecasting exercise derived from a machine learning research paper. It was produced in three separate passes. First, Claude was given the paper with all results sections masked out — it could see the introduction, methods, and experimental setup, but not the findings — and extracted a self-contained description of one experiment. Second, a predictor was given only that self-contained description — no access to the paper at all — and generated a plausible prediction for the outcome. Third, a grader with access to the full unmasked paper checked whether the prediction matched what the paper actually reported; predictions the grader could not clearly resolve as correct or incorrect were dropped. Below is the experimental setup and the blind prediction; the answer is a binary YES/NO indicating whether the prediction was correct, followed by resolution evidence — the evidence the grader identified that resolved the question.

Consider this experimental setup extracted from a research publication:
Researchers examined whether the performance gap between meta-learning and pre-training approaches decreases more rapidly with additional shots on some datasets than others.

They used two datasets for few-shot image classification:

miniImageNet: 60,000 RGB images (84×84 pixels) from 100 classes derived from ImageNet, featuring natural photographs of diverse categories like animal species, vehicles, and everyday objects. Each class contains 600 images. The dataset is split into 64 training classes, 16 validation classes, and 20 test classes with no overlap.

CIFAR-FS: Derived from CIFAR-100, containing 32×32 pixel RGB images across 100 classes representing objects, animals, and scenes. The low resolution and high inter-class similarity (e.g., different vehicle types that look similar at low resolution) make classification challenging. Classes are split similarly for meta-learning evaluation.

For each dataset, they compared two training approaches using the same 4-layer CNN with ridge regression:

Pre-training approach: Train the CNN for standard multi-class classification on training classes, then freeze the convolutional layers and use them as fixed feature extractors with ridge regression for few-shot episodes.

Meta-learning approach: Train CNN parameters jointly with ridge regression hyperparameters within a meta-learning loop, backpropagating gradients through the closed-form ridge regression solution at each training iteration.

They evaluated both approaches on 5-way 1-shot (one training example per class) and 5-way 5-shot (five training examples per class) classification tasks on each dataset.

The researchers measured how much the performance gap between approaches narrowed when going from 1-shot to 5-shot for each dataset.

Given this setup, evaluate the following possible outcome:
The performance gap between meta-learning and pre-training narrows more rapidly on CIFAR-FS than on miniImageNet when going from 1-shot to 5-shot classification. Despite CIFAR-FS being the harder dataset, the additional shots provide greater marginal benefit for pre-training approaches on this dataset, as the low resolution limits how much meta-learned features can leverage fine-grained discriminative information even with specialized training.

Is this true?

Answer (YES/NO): YES